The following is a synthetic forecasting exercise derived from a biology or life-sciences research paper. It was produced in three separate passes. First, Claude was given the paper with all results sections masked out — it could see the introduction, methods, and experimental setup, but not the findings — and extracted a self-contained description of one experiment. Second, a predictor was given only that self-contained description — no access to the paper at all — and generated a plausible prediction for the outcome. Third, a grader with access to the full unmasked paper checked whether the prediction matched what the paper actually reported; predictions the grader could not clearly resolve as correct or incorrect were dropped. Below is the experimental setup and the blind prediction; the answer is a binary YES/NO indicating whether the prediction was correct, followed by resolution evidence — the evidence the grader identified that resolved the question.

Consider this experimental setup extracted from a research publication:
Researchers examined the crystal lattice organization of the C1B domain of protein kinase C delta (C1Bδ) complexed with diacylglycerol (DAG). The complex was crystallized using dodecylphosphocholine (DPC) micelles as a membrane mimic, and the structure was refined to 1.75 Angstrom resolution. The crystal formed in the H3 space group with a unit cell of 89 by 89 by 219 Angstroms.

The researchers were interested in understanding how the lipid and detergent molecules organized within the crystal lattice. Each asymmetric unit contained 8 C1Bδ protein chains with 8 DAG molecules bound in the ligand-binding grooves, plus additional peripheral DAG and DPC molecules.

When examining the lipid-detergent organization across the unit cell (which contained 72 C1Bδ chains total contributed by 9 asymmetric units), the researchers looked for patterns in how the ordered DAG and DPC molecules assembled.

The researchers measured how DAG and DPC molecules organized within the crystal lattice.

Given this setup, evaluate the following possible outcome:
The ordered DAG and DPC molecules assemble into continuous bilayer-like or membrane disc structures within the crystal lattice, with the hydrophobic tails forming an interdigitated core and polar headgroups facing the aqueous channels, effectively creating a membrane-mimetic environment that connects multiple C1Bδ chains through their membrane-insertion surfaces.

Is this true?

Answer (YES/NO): NO